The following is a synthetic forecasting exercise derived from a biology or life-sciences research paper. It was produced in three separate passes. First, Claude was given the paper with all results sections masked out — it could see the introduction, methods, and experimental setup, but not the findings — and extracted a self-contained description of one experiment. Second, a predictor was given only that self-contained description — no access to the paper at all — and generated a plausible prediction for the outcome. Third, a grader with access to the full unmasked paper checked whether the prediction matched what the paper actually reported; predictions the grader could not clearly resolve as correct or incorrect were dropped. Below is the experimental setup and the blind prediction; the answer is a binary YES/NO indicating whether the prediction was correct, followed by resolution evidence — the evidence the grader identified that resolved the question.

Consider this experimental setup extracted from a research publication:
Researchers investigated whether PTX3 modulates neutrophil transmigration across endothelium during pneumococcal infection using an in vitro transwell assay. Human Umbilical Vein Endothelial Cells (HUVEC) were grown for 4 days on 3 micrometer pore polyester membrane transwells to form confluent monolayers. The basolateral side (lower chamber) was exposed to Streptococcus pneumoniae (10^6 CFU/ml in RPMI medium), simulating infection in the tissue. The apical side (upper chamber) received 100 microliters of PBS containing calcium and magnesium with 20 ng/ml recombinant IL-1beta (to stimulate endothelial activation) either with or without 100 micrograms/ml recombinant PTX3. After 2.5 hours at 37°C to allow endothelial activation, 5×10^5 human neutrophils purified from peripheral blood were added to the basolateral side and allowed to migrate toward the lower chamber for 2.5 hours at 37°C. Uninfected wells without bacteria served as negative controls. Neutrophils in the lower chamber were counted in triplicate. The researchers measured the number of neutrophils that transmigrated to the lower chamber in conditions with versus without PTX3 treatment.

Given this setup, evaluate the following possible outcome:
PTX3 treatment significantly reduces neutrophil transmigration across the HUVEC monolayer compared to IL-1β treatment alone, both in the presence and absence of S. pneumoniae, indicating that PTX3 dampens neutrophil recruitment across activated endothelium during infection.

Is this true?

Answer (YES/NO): NO